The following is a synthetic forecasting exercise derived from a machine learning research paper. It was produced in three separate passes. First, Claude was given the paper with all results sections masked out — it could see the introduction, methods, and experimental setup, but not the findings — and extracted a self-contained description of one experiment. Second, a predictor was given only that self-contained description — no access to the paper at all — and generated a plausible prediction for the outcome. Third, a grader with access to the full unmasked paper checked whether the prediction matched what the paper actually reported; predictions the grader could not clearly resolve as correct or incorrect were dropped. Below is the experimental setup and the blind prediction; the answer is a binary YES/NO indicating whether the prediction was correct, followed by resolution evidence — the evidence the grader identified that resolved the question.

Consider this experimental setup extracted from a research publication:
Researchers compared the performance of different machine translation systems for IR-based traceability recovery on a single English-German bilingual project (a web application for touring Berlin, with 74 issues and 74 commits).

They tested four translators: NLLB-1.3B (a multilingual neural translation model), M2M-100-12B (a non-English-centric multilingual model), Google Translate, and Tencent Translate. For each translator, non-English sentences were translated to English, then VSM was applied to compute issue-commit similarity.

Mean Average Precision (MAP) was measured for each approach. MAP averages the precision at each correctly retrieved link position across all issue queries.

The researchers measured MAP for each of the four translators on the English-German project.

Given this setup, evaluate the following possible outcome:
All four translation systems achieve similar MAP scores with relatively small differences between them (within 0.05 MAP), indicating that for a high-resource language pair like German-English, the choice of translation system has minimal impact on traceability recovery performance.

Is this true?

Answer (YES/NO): NO